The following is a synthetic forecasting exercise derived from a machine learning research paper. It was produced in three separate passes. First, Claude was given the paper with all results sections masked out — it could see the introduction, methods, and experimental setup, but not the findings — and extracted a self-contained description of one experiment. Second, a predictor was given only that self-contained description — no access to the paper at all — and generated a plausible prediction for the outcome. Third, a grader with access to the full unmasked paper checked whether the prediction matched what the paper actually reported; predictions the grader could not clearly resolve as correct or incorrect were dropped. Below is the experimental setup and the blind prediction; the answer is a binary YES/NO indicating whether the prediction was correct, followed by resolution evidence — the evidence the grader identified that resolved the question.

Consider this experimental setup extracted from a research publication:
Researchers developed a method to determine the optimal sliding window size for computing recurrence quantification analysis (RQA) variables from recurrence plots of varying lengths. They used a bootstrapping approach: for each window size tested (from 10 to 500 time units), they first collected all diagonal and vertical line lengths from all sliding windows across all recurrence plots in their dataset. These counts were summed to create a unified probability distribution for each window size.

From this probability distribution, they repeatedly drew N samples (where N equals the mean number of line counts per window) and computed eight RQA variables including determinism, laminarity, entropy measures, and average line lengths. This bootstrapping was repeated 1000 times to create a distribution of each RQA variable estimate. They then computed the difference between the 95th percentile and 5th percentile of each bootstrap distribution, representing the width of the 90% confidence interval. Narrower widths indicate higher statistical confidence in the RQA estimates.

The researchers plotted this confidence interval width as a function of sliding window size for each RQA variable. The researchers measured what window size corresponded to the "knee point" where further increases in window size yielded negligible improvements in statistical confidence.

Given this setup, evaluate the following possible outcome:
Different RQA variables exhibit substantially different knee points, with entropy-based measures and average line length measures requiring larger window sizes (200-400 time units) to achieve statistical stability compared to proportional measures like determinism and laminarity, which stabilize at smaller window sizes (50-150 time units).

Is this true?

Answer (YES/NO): NO